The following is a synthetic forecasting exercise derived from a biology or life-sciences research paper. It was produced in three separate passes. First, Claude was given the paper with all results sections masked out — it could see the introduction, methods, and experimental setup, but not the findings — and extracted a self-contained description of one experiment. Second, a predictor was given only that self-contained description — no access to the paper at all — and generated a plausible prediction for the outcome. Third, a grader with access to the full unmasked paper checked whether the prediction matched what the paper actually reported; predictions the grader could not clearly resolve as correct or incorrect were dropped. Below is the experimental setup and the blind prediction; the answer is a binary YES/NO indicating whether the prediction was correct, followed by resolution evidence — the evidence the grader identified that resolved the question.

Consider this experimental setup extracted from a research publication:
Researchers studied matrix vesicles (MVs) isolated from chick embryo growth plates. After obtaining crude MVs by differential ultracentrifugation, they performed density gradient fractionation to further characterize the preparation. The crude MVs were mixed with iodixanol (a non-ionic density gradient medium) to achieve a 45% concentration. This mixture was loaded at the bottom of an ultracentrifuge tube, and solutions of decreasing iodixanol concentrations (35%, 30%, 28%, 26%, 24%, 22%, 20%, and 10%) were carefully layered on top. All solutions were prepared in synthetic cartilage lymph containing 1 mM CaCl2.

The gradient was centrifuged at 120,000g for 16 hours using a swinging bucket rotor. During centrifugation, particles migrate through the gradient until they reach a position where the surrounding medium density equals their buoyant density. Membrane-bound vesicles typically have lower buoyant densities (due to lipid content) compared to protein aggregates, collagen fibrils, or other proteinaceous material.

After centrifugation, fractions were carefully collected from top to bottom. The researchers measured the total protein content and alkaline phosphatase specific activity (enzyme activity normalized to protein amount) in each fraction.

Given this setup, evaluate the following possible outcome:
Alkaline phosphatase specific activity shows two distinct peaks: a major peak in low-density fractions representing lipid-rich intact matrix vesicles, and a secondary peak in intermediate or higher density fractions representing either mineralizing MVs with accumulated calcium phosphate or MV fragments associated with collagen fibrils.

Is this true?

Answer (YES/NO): NO